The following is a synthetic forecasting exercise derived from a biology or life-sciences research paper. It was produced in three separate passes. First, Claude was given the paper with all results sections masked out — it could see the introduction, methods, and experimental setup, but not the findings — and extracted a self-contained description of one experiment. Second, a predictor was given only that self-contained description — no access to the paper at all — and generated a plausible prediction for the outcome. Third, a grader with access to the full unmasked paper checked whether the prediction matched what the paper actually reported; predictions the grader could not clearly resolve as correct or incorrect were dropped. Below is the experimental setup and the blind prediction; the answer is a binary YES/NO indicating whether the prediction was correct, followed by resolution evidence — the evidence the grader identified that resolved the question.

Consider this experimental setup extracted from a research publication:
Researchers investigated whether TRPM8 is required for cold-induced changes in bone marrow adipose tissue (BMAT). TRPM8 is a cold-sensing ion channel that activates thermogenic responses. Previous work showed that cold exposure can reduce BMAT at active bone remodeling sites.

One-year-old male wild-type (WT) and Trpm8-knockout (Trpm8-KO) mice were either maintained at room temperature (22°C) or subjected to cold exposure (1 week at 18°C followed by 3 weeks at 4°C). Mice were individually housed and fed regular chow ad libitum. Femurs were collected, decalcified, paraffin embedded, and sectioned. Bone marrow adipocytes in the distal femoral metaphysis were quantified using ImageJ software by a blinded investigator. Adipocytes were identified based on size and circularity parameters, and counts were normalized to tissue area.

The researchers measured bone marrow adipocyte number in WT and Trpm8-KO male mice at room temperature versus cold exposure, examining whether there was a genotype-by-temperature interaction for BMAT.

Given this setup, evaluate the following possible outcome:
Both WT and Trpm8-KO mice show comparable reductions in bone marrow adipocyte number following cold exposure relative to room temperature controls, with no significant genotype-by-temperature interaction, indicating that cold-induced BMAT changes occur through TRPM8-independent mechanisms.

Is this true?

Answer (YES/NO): NO